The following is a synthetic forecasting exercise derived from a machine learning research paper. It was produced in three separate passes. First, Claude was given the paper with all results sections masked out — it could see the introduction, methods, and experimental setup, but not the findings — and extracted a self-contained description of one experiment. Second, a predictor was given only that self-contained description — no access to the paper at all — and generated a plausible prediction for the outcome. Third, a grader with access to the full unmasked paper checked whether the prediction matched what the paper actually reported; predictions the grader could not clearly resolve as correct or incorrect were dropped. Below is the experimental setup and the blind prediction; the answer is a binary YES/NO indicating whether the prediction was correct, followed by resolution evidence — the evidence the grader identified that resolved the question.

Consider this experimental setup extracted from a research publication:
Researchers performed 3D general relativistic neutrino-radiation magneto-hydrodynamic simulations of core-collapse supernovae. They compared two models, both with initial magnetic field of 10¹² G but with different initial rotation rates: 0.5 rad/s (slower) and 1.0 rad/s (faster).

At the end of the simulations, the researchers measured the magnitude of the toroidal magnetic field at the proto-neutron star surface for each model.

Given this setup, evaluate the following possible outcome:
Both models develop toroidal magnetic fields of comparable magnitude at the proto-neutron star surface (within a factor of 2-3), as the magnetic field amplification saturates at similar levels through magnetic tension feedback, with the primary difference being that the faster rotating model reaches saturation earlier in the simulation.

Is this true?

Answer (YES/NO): NO